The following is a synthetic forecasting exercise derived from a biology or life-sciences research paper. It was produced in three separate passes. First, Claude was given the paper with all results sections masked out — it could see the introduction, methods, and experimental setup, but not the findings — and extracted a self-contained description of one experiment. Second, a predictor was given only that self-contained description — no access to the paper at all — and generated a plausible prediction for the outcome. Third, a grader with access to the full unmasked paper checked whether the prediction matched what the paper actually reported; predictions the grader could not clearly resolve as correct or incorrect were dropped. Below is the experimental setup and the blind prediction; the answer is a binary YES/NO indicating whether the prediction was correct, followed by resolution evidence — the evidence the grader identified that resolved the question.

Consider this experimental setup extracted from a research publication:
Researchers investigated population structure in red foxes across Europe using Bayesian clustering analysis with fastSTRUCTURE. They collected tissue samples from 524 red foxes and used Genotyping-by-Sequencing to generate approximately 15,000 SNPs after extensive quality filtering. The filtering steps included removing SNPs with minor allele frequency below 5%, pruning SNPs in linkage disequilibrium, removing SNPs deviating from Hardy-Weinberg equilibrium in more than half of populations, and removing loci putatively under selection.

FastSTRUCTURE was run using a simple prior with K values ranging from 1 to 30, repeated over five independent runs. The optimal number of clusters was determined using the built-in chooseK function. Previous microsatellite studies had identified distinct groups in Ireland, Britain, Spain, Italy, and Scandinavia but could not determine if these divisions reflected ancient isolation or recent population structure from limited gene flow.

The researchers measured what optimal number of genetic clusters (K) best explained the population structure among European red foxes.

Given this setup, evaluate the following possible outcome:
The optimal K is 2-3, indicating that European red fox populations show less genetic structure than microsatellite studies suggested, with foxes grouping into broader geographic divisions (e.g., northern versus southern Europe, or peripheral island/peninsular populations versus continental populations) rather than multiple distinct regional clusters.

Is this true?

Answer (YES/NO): NO